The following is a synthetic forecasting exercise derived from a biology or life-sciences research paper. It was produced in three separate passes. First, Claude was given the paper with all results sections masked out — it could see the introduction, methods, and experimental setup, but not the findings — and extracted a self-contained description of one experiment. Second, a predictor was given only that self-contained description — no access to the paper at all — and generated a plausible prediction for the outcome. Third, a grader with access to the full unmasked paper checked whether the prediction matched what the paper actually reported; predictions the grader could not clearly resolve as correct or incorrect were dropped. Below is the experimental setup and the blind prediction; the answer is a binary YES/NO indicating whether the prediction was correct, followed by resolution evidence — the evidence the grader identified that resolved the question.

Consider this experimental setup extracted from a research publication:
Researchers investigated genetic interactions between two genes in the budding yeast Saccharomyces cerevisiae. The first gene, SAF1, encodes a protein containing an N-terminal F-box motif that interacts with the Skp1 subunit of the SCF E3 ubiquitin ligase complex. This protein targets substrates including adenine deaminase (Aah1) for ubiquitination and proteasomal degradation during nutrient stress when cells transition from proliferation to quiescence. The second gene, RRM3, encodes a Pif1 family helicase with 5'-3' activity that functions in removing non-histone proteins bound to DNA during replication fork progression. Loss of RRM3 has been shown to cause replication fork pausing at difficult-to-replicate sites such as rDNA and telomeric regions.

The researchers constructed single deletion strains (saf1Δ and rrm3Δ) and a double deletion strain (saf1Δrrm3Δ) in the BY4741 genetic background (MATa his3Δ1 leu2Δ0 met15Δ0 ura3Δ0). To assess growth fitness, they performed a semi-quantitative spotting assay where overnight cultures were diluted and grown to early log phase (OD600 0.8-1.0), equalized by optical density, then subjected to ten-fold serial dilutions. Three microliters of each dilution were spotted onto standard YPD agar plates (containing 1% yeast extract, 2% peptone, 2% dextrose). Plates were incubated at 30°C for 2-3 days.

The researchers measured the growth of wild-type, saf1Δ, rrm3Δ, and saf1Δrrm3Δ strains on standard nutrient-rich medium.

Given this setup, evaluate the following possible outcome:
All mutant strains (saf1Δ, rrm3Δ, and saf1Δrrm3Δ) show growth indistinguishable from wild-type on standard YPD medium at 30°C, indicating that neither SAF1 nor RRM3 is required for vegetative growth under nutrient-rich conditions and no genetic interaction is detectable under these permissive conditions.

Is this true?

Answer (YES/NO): NO